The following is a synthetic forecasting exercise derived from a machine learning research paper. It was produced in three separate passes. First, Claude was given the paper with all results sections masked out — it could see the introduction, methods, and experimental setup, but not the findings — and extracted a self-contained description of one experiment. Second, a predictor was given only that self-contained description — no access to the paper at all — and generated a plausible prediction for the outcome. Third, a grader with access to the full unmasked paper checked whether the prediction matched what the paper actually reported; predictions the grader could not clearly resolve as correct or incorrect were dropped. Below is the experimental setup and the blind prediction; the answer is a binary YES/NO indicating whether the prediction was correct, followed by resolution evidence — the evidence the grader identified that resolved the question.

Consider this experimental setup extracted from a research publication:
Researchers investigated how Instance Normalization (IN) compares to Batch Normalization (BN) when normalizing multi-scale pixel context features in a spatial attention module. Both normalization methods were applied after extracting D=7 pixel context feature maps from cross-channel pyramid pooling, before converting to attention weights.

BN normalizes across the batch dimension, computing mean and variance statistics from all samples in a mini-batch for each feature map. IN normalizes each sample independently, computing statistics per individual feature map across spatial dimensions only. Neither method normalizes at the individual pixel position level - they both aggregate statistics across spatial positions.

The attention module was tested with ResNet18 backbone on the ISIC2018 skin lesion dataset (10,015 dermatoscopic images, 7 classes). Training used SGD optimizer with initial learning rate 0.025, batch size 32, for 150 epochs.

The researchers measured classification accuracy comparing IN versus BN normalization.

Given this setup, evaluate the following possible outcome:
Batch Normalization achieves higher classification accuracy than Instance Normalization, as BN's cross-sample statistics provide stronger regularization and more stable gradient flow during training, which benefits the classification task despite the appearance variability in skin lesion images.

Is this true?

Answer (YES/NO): NO